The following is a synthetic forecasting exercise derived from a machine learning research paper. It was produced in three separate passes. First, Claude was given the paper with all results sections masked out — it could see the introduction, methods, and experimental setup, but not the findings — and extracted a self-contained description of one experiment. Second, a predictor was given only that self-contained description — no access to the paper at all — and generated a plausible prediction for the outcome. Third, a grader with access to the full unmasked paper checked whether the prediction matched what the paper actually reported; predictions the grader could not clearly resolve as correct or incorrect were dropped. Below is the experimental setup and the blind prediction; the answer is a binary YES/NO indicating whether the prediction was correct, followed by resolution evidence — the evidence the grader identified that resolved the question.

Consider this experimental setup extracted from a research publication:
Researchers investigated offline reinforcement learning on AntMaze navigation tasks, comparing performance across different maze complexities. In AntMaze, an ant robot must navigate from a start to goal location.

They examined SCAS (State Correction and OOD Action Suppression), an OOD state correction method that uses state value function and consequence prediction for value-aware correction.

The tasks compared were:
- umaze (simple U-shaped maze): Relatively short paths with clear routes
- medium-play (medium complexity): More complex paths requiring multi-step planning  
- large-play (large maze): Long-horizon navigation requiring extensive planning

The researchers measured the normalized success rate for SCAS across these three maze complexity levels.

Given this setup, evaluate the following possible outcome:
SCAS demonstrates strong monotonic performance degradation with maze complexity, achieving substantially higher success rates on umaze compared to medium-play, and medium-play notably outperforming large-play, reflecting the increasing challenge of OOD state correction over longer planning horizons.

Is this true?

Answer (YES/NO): YES